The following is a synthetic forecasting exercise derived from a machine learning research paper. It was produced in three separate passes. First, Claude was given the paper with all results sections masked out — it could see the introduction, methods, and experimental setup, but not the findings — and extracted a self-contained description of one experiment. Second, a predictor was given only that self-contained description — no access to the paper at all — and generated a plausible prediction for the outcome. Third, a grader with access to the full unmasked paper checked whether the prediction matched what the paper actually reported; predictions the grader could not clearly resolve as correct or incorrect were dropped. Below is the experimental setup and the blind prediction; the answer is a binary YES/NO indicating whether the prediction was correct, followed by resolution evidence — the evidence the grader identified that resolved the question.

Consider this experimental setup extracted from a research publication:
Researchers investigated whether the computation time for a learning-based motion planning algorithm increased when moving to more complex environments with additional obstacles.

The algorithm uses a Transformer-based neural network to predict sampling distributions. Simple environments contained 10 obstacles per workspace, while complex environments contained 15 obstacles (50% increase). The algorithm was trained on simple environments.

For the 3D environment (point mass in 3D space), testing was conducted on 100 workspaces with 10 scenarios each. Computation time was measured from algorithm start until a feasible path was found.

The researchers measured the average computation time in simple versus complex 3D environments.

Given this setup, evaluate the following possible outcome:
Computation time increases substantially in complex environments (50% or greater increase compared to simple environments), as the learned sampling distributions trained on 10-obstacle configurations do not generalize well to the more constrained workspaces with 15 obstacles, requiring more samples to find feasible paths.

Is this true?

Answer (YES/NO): NO